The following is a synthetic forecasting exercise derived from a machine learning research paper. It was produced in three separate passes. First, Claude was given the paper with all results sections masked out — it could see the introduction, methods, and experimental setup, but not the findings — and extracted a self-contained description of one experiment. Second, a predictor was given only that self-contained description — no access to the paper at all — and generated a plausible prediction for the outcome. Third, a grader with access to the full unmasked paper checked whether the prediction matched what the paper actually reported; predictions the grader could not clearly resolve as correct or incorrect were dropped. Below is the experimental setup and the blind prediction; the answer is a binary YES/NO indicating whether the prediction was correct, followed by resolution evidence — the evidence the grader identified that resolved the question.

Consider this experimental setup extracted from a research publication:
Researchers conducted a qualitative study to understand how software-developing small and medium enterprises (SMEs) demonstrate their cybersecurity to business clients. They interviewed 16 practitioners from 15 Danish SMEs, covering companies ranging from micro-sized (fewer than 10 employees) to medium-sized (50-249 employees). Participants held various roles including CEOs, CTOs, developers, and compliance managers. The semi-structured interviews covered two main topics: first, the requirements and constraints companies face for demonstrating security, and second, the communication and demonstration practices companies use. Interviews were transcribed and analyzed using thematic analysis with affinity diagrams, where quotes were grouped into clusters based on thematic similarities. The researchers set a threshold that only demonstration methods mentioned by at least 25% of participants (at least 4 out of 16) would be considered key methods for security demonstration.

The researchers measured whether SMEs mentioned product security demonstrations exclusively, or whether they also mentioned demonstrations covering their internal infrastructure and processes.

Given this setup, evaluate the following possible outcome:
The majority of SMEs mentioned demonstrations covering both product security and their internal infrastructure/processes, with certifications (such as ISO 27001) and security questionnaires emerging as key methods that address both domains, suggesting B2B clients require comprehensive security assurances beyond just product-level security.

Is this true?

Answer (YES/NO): NO